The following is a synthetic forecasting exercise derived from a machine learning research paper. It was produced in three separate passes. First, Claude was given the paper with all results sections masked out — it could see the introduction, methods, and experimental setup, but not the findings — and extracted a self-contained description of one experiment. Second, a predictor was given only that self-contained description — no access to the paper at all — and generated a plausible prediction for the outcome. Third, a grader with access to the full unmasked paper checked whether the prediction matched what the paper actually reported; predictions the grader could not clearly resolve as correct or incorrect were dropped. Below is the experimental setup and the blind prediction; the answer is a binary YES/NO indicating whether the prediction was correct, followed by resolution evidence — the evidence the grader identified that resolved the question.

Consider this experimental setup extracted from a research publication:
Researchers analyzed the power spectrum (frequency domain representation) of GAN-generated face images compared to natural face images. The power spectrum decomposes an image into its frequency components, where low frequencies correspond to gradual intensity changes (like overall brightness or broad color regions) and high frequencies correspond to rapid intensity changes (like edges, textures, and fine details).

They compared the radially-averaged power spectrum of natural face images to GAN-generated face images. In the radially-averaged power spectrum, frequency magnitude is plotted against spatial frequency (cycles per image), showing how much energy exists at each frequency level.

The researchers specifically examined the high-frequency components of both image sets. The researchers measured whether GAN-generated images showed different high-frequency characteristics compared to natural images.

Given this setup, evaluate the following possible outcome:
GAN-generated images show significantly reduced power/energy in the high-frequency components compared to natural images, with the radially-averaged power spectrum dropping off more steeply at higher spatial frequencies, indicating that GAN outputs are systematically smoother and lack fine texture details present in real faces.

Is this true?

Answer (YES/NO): NO